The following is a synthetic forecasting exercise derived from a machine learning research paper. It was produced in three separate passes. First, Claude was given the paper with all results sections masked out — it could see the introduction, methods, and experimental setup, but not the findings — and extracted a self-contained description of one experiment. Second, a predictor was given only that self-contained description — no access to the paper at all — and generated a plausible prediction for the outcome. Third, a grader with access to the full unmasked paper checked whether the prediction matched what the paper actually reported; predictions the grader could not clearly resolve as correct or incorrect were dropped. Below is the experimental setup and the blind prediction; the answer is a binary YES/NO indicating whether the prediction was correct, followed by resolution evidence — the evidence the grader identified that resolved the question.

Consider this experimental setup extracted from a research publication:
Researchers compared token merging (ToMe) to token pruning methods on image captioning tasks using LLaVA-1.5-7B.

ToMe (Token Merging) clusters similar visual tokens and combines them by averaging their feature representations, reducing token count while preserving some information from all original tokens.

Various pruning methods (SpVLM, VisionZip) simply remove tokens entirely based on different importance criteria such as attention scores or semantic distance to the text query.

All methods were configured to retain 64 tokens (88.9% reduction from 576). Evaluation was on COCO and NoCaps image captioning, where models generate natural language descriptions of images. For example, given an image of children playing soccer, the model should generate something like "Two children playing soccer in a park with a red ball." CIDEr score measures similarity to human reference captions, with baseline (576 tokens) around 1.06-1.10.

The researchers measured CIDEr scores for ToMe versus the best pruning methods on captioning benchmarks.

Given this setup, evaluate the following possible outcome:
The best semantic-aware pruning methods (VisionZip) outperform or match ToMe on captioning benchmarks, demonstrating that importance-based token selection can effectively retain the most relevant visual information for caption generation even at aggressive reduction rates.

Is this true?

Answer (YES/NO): YES